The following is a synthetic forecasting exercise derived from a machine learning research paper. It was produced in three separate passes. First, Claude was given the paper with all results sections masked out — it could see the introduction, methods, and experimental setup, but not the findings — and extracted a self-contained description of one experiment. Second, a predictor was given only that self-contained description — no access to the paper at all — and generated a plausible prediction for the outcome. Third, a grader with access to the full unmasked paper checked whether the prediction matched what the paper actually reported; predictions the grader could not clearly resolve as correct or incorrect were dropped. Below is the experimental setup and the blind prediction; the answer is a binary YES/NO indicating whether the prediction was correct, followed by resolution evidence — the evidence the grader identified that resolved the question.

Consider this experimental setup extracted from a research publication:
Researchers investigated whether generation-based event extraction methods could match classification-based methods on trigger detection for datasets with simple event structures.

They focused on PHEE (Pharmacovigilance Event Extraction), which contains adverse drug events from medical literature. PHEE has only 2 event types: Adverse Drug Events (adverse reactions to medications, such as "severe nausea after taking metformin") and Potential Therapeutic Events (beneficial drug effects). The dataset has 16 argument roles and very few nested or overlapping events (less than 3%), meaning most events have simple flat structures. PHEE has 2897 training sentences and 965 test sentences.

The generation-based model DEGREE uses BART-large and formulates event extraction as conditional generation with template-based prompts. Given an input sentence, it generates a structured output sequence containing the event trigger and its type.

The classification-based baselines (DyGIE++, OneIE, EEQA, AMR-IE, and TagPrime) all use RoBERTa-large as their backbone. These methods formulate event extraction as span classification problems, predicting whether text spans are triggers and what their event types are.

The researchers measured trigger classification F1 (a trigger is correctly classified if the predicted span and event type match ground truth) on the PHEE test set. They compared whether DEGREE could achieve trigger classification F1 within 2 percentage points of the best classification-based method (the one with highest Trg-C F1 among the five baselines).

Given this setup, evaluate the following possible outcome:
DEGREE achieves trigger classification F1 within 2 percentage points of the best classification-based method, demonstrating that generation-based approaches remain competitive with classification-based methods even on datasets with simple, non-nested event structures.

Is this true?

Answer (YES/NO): NO